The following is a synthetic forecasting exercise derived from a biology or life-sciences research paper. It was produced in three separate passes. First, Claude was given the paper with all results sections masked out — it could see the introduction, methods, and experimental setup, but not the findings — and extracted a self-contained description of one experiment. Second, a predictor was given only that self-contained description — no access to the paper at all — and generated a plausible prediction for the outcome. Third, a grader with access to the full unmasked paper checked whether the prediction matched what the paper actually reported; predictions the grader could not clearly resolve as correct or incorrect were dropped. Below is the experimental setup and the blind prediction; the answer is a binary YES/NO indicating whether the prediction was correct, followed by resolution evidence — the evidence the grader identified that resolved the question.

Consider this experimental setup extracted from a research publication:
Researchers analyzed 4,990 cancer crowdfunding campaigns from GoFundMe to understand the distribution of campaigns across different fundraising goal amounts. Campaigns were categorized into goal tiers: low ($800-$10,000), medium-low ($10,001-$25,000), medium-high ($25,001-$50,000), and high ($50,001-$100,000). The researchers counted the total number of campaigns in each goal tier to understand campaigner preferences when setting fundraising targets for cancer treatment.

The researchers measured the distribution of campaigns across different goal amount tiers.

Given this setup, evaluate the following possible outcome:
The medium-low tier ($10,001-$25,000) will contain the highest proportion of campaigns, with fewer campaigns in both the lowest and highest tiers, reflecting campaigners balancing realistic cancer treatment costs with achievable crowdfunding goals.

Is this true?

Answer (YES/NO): NO